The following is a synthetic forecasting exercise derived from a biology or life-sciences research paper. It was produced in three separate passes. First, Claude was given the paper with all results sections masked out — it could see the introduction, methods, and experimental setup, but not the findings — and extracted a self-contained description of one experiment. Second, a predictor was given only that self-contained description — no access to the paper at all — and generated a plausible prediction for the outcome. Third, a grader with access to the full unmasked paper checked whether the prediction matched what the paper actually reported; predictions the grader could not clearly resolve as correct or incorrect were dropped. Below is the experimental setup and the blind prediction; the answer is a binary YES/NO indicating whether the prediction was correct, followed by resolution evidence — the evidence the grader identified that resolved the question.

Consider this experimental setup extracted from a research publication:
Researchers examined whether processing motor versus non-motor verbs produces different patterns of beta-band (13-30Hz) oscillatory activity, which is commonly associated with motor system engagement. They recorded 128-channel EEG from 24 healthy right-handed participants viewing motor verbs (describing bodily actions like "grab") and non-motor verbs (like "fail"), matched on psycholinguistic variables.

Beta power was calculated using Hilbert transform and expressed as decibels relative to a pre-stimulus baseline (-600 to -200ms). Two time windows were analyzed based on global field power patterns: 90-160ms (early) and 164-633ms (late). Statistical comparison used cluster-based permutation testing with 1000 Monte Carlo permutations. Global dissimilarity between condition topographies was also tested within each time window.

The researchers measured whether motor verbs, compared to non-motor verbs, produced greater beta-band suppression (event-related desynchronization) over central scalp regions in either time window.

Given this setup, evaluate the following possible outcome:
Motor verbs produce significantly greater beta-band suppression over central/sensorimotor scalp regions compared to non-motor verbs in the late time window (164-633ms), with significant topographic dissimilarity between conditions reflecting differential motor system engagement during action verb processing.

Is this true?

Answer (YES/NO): NO